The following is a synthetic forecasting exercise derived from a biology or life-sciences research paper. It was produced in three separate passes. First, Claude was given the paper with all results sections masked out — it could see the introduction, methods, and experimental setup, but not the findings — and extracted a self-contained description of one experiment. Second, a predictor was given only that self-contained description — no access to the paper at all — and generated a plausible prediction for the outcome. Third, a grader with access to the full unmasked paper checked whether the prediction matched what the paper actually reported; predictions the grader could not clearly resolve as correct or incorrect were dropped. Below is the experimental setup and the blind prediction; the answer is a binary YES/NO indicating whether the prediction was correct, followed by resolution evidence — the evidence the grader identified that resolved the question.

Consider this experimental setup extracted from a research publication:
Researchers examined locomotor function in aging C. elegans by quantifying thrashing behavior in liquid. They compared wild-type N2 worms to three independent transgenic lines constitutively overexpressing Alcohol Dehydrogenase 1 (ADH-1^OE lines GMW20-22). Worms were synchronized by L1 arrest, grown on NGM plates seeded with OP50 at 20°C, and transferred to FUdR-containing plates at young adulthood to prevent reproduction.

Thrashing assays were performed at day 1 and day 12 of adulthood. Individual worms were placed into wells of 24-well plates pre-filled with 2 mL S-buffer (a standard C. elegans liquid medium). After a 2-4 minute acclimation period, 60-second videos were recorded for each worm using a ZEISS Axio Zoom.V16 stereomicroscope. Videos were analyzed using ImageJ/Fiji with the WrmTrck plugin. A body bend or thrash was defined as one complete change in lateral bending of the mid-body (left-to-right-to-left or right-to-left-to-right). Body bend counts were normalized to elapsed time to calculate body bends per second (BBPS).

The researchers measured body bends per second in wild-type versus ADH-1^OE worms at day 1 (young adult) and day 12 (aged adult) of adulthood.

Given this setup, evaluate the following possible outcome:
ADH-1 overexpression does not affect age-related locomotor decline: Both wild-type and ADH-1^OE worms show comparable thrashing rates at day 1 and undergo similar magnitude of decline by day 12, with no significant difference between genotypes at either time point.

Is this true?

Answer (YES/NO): NO